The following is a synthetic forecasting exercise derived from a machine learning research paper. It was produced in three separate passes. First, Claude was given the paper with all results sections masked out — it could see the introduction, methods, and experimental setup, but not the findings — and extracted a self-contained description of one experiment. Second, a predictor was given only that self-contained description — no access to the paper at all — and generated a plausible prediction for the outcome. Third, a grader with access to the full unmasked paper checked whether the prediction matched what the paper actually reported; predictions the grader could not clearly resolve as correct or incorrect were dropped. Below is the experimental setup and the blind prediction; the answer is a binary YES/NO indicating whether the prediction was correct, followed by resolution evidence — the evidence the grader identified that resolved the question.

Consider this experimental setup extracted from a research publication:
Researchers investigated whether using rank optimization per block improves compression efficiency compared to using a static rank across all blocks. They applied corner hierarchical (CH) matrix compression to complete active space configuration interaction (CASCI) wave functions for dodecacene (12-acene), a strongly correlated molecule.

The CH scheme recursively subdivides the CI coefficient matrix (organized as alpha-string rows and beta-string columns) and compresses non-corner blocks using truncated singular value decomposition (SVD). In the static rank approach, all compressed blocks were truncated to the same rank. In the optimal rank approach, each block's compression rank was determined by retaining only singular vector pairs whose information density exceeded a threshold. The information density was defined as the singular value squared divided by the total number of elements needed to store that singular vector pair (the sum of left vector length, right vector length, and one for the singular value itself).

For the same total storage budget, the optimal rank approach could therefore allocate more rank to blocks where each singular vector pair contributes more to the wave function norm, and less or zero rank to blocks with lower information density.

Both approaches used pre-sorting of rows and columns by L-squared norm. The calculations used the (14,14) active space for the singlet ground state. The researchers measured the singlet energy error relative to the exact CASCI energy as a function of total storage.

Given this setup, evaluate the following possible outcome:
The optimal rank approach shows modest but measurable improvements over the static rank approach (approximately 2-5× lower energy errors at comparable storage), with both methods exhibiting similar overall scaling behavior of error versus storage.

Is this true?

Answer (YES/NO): NO